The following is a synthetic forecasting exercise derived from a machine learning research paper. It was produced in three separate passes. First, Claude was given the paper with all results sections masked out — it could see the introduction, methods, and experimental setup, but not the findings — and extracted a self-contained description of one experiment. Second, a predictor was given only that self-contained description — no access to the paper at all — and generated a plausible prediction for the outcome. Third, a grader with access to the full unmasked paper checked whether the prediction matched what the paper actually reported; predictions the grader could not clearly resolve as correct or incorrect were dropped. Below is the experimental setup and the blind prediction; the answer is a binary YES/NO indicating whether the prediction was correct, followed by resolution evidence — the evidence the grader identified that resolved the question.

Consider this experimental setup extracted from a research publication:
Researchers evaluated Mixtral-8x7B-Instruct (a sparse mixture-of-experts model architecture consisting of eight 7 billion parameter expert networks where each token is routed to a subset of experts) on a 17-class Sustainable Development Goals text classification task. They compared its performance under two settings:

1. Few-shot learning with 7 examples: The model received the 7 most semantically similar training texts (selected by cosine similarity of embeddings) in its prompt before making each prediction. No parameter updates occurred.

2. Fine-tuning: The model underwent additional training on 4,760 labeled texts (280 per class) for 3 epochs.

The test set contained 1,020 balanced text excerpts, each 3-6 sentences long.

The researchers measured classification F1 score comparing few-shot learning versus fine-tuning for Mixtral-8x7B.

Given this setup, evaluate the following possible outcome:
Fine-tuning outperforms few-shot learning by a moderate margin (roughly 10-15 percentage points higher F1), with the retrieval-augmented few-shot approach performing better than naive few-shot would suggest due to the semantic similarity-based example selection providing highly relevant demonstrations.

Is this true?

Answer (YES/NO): NO